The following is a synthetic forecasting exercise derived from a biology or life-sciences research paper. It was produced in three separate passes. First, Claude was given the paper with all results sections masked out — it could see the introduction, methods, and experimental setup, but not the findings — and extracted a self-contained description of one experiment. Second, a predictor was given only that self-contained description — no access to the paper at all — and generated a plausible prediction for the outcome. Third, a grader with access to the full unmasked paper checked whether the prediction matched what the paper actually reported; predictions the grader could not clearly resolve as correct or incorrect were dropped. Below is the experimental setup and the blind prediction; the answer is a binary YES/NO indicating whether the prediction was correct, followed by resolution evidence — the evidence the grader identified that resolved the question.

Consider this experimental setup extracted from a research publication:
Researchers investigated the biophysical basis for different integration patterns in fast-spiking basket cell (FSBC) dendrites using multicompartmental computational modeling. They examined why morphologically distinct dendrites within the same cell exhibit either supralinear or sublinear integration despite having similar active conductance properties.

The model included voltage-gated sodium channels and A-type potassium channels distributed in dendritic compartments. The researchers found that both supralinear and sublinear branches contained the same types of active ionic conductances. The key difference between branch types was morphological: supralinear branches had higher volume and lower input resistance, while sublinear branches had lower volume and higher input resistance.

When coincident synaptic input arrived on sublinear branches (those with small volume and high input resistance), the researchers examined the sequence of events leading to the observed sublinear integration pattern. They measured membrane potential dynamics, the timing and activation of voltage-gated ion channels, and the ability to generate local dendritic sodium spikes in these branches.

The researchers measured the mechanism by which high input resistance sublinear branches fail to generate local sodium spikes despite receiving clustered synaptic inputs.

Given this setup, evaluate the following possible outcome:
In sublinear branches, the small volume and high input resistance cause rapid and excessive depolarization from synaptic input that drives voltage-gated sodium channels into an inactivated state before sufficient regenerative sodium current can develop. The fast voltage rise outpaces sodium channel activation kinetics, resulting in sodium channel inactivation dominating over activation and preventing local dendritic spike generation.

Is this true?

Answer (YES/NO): NO